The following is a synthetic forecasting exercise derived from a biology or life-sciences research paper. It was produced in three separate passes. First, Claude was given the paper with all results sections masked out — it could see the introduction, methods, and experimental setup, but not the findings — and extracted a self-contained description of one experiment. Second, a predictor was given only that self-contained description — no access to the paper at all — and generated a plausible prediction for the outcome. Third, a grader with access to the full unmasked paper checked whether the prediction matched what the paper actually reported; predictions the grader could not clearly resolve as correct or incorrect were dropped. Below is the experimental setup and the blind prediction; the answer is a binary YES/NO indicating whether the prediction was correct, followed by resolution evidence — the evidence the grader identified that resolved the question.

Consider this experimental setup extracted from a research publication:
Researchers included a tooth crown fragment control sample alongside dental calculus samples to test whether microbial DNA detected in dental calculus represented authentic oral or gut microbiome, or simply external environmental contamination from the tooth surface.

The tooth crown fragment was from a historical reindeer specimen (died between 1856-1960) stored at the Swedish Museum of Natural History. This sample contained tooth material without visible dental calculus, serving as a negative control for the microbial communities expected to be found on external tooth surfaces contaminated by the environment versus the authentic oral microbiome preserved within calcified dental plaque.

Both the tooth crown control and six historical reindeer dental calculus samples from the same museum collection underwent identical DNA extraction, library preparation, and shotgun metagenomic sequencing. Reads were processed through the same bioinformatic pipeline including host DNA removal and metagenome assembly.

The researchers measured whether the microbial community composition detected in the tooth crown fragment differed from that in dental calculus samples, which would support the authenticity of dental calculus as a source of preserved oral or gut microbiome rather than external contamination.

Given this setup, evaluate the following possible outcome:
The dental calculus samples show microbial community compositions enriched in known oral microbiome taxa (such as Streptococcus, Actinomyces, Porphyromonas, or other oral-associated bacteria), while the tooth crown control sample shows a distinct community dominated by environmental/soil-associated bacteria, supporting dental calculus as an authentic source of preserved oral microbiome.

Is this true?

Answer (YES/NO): NO